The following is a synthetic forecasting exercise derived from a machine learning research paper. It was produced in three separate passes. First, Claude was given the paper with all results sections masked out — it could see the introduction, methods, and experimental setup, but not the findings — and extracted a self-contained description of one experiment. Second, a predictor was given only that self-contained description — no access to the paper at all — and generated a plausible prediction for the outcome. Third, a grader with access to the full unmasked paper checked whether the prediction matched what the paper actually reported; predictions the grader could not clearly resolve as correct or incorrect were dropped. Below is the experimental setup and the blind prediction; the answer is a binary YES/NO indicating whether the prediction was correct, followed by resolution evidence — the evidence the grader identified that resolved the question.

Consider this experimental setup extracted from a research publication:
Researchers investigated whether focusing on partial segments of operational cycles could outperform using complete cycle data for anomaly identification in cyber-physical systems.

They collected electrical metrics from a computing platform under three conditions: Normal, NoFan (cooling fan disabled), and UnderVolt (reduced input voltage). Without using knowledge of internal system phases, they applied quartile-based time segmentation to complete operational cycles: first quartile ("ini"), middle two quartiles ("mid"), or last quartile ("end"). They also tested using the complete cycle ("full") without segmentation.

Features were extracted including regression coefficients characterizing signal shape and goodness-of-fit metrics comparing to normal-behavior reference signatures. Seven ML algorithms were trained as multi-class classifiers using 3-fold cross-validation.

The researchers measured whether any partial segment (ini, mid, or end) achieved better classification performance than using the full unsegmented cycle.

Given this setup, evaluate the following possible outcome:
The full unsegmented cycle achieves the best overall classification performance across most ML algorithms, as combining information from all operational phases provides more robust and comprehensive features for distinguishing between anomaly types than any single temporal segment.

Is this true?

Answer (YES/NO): NO